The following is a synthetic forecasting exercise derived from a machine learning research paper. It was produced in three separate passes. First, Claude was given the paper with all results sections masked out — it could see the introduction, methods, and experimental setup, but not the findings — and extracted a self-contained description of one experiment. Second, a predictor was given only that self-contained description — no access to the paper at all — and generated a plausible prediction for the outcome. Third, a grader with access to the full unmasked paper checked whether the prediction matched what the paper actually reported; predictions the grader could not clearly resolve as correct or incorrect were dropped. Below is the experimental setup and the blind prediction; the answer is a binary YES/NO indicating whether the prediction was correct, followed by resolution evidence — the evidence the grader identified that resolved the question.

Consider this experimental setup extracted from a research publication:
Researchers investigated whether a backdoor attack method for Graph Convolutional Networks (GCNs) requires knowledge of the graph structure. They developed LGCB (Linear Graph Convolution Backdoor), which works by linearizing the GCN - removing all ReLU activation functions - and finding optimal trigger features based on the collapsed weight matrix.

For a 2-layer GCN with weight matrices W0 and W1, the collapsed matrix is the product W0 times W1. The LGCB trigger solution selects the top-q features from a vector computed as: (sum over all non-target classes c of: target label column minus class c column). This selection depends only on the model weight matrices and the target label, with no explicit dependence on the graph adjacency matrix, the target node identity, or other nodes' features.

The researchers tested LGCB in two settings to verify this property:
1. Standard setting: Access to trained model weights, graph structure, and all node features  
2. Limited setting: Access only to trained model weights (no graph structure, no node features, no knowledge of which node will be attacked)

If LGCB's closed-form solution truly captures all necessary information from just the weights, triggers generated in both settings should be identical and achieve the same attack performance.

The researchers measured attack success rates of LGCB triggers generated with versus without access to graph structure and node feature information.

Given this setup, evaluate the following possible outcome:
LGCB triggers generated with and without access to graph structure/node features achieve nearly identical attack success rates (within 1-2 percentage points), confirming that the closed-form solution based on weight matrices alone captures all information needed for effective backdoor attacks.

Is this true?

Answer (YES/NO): YES